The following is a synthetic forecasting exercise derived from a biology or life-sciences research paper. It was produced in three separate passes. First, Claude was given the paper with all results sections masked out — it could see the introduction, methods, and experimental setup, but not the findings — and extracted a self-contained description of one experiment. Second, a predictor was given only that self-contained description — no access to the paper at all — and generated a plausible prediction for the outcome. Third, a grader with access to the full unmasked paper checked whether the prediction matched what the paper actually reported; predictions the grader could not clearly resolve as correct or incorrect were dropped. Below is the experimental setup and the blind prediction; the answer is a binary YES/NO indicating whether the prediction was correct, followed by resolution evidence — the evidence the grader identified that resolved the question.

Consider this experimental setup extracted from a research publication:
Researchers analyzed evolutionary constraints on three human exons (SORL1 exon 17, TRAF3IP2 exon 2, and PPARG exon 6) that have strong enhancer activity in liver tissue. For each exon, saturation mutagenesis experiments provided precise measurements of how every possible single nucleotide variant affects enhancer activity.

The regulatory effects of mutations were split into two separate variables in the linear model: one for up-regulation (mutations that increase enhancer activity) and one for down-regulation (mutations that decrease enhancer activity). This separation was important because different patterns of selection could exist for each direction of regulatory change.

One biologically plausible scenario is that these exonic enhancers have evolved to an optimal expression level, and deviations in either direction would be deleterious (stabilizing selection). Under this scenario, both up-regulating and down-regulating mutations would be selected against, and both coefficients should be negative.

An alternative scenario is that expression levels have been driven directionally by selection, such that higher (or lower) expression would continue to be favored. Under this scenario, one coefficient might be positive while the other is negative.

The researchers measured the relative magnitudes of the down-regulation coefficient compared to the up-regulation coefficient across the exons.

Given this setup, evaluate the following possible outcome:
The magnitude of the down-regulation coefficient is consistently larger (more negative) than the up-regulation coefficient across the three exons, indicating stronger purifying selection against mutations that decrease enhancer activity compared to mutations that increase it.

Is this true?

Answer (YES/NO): NO